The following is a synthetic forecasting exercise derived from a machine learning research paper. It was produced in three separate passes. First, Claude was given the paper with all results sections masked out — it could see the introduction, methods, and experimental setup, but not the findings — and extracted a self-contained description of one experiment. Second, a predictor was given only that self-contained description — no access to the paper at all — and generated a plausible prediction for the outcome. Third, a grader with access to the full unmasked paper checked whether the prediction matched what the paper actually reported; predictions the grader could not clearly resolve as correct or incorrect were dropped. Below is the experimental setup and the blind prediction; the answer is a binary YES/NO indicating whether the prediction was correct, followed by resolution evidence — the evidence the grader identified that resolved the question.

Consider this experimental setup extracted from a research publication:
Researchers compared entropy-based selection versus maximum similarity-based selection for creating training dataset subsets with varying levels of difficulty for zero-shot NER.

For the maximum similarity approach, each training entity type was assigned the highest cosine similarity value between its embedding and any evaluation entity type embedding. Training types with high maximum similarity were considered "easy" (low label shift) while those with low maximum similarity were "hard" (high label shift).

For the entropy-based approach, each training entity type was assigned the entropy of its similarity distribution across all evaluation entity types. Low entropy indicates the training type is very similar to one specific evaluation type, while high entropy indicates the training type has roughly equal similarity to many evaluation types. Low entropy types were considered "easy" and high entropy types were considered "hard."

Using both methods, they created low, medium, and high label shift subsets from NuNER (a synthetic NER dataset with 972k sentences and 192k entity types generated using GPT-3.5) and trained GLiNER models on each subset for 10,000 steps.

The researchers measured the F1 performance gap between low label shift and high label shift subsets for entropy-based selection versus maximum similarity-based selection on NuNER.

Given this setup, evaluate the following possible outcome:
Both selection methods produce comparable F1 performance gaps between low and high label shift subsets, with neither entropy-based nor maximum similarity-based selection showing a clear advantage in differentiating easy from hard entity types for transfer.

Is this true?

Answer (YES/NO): NO